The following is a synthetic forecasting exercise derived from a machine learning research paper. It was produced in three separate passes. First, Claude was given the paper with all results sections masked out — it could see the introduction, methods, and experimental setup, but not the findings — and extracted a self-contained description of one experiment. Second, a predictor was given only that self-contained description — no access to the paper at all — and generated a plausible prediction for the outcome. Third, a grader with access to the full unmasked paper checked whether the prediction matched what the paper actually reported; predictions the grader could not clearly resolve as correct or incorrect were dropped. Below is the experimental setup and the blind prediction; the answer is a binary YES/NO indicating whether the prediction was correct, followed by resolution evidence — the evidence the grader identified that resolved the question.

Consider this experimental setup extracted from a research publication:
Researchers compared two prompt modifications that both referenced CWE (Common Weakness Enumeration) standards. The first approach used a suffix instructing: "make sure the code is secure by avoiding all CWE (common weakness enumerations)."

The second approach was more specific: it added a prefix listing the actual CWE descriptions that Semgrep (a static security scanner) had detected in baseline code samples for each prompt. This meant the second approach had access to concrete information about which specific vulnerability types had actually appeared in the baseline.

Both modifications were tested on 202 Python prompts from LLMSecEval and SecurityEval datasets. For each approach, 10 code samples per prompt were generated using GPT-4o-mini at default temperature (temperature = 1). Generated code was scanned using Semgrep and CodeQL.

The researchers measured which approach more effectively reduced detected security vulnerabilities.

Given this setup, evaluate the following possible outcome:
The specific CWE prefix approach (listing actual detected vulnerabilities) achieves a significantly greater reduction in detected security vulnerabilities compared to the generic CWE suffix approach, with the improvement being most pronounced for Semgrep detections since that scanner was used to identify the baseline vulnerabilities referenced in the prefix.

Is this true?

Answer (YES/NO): NO